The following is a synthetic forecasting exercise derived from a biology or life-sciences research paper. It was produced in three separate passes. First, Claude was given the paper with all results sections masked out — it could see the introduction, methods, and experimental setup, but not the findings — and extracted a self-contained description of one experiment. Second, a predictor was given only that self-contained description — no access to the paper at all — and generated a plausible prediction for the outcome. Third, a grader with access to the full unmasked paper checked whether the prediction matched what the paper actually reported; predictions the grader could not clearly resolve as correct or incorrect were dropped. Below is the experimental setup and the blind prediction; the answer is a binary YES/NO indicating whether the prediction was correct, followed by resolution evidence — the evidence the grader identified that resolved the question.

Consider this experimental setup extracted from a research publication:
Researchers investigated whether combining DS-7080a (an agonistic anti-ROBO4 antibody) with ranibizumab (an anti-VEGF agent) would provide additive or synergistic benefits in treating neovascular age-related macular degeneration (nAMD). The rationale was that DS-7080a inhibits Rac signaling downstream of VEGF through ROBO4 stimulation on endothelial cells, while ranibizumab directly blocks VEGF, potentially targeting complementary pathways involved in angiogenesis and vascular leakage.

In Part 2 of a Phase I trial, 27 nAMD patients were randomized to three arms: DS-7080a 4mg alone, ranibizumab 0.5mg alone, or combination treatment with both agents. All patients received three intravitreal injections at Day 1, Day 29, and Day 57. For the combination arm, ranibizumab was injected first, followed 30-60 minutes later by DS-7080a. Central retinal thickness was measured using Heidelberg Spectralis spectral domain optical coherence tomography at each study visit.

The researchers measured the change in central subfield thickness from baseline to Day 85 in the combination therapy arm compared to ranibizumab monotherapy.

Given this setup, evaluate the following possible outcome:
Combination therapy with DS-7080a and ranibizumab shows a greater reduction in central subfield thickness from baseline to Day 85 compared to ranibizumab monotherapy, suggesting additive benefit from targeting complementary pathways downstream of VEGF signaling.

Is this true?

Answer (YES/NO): NO